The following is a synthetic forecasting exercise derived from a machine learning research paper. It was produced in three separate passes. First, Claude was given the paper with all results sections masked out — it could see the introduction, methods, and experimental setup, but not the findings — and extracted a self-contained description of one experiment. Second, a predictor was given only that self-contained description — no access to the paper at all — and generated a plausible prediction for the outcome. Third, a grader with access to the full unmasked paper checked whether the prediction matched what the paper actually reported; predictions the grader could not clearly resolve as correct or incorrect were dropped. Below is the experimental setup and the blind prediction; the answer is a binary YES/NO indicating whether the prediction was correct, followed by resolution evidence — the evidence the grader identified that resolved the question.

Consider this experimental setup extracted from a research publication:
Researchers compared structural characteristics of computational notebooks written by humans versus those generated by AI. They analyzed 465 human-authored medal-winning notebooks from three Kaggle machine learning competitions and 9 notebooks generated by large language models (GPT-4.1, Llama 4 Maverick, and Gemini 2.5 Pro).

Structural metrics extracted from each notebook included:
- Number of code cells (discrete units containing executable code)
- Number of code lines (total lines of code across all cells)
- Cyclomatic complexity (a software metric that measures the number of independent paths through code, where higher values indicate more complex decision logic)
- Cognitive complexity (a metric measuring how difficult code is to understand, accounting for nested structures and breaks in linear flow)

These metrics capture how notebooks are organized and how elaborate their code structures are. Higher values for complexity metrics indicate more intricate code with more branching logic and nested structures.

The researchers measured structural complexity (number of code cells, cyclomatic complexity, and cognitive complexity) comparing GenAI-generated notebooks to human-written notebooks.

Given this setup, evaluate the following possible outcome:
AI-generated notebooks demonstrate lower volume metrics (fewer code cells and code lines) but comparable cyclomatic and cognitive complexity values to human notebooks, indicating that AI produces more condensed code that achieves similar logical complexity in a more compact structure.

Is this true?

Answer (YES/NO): NO